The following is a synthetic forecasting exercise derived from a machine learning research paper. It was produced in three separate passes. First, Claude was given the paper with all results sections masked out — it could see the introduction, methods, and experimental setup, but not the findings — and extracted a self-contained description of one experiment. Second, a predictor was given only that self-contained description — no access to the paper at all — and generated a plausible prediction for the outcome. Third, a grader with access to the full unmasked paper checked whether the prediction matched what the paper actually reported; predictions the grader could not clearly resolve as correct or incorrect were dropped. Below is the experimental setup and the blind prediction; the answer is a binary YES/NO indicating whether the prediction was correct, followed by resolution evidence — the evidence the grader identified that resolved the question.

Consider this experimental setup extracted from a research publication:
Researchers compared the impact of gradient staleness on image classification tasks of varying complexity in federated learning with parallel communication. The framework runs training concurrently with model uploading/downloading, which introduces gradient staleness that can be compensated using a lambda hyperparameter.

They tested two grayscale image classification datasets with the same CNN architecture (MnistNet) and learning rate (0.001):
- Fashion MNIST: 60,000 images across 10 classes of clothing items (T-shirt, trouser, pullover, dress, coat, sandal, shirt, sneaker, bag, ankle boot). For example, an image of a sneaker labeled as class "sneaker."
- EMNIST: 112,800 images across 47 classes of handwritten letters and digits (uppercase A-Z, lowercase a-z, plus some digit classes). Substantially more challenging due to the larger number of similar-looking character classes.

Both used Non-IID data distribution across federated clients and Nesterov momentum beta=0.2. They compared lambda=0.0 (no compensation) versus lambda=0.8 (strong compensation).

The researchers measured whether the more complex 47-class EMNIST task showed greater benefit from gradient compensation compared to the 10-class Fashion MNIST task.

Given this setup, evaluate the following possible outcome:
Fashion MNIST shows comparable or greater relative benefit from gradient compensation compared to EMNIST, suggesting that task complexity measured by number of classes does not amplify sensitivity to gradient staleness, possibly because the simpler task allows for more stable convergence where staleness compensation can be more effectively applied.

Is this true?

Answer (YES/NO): NO